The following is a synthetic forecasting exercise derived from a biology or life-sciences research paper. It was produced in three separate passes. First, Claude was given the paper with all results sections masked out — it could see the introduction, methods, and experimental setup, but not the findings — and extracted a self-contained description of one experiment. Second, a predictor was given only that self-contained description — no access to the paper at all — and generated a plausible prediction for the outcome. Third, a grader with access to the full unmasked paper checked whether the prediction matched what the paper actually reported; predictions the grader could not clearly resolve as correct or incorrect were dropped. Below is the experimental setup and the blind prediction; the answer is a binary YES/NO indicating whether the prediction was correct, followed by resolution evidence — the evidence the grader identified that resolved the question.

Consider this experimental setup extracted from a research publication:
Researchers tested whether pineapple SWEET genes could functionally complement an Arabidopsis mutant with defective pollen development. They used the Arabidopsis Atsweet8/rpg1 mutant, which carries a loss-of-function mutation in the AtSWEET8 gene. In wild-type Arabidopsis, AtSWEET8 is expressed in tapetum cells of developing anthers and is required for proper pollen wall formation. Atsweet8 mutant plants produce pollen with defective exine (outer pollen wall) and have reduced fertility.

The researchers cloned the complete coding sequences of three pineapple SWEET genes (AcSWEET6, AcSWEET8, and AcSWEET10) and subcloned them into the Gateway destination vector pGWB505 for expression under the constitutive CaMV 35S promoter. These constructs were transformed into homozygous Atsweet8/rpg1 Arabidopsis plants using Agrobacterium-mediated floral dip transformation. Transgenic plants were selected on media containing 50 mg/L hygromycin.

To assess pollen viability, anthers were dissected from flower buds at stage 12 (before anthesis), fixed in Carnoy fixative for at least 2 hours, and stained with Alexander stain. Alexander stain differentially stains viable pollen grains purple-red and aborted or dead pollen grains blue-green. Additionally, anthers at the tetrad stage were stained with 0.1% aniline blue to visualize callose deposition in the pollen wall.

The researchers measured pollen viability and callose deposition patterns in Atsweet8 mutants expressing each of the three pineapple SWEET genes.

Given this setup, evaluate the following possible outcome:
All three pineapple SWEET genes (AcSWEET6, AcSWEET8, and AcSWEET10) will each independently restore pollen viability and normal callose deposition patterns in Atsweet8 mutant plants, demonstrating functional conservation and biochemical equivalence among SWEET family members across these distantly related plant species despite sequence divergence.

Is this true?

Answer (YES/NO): NO